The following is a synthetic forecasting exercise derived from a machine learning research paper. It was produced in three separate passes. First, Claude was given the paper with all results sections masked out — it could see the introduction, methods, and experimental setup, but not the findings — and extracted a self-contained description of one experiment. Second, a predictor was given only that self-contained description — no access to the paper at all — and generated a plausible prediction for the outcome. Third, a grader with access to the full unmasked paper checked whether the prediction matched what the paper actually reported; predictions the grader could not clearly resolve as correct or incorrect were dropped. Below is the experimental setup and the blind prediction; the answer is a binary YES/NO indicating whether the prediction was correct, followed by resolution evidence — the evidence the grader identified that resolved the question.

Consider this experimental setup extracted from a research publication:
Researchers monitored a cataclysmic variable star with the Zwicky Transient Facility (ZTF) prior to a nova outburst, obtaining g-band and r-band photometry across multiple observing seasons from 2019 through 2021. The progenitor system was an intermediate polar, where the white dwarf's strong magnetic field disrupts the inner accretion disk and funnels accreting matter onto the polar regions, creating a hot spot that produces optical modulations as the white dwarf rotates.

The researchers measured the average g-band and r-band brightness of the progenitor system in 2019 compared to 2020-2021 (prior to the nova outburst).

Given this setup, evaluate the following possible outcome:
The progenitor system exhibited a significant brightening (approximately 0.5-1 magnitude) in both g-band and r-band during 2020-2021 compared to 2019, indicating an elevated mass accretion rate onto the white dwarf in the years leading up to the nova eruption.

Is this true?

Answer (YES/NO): NO